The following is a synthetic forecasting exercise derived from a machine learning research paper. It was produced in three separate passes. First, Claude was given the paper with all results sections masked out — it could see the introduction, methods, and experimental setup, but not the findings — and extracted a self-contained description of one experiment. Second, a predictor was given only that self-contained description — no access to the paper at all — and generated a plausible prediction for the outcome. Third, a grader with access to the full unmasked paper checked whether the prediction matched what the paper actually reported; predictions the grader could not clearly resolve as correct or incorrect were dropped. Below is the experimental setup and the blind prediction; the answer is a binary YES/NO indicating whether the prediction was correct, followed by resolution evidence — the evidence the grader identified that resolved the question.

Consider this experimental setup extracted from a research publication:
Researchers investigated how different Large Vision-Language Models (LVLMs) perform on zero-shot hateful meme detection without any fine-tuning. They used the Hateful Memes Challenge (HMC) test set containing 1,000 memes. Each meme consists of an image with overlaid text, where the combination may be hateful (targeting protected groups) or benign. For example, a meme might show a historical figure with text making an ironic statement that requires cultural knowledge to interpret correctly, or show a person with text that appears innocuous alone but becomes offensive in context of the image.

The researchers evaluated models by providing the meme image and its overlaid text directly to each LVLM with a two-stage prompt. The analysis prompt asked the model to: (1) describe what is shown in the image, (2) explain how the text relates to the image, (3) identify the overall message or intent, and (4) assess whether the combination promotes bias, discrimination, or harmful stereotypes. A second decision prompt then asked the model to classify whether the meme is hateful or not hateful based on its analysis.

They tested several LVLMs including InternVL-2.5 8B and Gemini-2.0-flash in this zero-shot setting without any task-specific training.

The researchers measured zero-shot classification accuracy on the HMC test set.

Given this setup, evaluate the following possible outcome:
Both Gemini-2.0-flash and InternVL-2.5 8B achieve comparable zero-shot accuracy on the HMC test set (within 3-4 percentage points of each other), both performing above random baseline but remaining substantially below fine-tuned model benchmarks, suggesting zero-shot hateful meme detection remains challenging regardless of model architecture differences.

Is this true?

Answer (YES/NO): NO